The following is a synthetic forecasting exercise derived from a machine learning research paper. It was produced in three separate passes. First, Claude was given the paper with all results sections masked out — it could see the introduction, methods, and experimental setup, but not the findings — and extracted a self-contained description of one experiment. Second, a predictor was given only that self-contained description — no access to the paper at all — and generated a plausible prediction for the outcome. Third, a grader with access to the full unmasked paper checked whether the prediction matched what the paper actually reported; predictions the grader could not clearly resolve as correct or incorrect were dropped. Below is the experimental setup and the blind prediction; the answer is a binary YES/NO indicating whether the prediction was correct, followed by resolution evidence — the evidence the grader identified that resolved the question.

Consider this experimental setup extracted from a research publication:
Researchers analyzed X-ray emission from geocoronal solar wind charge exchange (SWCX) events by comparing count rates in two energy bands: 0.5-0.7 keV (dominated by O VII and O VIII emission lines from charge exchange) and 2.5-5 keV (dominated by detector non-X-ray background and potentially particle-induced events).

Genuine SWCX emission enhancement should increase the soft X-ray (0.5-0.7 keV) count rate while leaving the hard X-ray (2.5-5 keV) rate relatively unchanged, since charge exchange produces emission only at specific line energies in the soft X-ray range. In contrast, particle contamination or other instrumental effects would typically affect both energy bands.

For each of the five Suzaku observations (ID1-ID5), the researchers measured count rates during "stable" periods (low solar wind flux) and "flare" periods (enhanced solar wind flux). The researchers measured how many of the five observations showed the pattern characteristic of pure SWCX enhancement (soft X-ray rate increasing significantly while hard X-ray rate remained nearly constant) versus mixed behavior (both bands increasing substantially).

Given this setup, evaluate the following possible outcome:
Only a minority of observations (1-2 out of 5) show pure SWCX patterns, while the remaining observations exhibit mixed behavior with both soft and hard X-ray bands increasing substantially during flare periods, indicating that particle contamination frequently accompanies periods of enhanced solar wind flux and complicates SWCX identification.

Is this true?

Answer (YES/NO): YES